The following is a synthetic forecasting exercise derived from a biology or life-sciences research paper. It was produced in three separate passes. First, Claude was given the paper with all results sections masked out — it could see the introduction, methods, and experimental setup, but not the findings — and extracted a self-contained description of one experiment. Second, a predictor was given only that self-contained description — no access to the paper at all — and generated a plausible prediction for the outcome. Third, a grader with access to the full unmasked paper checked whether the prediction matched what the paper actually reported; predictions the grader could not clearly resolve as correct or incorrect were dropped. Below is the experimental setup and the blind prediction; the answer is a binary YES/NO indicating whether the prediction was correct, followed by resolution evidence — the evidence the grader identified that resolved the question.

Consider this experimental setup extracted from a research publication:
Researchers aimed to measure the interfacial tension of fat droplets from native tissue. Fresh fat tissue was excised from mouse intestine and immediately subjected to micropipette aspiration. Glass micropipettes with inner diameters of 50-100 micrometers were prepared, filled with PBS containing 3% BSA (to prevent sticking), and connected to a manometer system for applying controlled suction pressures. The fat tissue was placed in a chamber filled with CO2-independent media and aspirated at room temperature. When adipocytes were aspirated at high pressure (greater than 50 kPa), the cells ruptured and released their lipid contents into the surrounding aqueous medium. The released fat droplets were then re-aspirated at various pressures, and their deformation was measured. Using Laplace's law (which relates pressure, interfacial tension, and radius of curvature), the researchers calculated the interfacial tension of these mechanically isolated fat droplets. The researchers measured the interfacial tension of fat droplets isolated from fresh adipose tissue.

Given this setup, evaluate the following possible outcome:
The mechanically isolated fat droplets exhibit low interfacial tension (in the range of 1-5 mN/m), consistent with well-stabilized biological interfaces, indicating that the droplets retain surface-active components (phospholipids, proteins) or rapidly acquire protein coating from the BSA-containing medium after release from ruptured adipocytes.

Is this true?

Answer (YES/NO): NO